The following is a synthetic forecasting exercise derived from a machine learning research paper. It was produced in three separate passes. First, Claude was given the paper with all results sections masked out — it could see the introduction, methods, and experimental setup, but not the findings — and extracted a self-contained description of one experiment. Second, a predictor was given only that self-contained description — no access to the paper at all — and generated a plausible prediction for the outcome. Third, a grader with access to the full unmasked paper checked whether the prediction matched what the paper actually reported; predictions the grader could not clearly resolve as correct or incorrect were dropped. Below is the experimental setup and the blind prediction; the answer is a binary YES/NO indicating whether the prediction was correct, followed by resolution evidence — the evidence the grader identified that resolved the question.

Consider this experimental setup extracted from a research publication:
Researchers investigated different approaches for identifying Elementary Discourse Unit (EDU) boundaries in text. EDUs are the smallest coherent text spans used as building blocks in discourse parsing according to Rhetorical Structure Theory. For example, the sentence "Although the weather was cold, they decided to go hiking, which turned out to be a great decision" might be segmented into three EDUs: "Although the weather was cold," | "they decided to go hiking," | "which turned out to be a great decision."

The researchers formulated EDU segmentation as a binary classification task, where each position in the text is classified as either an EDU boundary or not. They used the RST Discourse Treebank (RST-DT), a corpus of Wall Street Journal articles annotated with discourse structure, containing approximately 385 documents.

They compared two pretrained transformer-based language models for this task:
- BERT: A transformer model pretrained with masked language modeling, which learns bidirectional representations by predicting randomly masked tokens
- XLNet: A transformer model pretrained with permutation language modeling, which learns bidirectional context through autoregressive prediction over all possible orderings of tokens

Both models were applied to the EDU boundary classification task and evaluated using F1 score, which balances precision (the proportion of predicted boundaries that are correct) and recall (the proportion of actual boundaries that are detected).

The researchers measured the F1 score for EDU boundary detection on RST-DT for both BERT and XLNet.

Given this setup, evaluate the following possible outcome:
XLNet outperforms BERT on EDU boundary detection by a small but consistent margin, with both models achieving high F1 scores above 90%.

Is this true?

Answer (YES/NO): NO